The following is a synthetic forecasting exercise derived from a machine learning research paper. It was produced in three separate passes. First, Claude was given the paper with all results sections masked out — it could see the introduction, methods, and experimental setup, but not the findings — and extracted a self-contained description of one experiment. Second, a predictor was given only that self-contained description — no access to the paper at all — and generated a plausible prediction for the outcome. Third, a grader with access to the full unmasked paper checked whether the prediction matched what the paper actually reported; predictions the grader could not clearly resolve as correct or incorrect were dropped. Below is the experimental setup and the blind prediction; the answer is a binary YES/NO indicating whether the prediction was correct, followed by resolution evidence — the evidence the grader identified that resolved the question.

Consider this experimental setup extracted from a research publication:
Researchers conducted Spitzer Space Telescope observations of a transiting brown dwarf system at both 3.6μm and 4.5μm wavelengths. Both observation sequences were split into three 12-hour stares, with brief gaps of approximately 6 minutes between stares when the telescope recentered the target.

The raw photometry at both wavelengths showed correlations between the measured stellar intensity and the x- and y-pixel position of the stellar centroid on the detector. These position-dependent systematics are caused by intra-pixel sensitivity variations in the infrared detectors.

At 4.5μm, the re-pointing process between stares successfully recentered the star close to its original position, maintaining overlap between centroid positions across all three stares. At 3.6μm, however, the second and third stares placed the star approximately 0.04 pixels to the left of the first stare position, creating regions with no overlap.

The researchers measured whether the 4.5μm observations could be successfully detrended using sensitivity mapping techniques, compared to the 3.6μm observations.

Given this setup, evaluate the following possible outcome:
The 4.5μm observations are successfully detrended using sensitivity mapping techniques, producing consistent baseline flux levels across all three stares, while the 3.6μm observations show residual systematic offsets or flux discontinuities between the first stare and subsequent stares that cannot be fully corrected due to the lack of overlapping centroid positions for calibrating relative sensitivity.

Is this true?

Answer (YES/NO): YES